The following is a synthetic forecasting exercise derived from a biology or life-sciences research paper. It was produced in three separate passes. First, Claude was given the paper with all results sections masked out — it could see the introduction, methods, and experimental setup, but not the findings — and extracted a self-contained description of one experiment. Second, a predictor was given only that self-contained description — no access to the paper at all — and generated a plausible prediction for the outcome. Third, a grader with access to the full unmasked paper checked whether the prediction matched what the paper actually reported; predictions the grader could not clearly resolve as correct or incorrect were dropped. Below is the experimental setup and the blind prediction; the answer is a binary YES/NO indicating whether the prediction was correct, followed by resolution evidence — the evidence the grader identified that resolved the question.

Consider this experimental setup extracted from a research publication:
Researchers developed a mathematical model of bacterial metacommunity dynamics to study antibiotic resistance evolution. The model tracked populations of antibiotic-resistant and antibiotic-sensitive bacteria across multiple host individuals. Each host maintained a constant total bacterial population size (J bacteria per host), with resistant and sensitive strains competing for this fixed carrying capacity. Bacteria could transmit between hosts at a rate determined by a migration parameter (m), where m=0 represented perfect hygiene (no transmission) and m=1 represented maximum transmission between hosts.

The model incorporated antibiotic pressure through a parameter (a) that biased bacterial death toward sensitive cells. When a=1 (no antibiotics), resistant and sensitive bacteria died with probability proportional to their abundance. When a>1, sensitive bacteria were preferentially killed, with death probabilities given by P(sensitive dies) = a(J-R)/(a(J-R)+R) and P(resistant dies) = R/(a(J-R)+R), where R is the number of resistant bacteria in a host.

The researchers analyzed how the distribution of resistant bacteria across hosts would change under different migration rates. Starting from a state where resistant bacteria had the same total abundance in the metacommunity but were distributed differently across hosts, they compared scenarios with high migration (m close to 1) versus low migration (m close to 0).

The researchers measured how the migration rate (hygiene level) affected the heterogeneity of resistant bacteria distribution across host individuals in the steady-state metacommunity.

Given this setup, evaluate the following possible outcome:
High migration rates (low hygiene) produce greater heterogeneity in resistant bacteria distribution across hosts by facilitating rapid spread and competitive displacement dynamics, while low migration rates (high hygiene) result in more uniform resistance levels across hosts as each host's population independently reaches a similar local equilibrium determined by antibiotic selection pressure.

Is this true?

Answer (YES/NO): NO